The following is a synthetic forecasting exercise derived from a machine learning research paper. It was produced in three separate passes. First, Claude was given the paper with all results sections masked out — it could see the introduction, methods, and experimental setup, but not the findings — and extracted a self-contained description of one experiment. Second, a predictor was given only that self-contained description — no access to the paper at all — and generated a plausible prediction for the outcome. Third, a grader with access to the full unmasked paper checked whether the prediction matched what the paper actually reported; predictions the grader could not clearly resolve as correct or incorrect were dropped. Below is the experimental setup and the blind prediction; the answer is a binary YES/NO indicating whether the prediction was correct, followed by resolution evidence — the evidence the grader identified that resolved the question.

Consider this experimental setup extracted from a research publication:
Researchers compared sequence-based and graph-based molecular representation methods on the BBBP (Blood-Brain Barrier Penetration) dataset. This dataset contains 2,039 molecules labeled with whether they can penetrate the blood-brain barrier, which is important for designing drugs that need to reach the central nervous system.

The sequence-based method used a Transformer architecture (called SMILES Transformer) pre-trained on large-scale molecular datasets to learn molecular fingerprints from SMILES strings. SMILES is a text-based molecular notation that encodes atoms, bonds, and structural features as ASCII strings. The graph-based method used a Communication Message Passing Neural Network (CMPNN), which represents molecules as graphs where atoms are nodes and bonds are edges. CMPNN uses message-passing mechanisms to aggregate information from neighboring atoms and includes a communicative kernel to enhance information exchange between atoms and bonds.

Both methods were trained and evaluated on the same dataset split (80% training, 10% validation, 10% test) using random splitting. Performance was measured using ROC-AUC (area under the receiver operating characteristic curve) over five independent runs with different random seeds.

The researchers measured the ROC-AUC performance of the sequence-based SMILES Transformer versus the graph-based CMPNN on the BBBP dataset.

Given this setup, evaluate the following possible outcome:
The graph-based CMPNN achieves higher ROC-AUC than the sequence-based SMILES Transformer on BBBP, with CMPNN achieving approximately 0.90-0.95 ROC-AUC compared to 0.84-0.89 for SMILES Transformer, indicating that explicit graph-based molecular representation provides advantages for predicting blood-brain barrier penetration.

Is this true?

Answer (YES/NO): NO